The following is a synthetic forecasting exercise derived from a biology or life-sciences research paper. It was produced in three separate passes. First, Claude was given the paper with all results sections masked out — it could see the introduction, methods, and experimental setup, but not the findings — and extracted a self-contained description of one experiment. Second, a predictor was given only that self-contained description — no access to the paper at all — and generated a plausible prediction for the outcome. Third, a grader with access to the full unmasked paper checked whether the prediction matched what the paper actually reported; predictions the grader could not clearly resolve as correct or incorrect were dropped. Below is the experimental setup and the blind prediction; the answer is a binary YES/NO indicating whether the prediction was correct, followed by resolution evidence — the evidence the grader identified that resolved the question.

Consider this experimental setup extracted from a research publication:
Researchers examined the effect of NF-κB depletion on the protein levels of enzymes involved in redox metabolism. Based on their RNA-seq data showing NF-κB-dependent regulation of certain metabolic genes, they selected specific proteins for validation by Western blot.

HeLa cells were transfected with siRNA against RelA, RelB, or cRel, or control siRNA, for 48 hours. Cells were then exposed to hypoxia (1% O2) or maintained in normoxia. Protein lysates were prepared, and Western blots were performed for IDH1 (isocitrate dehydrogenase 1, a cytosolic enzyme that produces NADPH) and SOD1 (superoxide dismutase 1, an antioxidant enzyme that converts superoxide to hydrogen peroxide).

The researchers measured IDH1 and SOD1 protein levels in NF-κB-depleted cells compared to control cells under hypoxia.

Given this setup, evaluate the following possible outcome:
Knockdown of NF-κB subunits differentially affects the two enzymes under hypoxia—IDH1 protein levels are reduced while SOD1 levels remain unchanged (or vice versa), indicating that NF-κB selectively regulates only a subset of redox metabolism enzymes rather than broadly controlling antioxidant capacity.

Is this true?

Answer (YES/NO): NO